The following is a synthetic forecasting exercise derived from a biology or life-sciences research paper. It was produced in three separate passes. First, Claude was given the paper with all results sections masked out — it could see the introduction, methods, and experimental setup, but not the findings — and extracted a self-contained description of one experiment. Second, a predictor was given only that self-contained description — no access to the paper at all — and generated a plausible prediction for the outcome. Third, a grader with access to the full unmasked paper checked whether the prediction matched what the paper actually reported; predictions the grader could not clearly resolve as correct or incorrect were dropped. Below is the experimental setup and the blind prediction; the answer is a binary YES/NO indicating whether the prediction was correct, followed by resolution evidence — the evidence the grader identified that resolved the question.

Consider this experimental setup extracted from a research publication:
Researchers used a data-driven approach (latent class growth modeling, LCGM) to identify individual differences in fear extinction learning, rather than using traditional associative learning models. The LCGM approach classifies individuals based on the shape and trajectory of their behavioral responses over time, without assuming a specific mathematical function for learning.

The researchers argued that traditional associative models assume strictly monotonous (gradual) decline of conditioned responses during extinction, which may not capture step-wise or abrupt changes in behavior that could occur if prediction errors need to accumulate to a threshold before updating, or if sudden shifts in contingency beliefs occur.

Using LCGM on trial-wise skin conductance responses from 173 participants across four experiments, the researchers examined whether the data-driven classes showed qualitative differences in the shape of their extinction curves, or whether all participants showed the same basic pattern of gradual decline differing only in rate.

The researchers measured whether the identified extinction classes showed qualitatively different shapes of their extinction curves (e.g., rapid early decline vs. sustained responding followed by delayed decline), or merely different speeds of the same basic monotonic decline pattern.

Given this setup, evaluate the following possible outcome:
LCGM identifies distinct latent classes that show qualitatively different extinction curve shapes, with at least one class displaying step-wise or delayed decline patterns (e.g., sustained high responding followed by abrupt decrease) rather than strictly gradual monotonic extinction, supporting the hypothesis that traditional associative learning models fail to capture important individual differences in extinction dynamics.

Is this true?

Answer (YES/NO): NO